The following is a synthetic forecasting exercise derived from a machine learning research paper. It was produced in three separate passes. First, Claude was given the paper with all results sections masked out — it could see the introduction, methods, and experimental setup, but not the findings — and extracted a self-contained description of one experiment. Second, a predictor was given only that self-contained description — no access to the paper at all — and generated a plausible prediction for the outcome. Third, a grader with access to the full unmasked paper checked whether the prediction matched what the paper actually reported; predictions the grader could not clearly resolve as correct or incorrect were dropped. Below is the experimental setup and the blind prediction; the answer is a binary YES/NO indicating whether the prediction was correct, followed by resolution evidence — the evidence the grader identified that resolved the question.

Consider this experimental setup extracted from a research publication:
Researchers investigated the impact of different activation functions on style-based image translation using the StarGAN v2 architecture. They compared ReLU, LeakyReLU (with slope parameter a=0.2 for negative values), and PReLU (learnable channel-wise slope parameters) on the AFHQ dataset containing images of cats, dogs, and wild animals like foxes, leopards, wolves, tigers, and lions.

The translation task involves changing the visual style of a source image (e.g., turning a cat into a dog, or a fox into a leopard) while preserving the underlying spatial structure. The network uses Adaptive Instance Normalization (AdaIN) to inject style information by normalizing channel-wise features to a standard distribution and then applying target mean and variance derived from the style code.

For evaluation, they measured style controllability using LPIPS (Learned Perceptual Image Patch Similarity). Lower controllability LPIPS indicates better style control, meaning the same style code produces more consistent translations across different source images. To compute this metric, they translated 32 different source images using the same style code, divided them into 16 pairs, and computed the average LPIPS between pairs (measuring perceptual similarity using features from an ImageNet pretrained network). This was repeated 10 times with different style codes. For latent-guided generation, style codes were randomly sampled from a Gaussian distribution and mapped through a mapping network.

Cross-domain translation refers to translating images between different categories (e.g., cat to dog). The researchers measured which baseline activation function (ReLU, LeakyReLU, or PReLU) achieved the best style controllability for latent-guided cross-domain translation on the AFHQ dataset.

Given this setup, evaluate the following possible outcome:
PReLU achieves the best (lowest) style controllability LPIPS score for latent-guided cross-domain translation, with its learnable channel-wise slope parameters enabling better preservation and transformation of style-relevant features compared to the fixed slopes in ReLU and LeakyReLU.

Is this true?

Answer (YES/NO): NO